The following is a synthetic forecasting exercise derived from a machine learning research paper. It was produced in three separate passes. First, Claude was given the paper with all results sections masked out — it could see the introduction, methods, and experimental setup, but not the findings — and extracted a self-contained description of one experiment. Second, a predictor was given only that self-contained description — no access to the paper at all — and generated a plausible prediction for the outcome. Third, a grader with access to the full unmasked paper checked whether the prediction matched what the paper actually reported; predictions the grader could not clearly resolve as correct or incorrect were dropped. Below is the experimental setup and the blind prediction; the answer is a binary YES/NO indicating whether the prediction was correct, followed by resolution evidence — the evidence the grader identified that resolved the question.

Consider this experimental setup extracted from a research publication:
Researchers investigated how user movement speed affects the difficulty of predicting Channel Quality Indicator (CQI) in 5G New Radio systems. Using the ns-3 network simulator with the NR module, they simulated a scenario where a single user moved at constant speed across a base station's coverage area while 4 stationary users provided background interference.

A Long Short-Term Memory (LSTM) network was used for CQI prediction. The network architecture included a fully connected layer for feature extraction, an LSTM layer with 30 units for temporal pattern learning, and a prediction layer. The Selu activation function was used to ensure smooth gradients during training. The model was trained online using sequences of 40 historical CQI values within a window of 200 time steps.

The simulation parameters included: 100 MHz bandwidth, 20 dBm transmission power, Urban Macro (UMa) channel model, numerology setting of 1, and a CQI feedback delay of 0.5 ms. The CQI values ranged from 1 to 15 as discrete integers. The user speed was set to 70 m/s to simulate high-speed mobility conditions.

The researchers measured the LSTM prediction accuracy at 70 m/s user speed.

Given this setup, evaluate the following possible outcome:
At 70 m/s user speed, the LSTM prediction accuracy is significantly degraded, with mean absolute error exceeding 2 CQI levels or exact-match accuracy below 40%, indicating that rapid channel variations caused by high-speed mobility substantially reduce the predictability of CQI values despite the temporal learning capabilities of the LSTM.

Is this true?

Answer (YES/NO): NO